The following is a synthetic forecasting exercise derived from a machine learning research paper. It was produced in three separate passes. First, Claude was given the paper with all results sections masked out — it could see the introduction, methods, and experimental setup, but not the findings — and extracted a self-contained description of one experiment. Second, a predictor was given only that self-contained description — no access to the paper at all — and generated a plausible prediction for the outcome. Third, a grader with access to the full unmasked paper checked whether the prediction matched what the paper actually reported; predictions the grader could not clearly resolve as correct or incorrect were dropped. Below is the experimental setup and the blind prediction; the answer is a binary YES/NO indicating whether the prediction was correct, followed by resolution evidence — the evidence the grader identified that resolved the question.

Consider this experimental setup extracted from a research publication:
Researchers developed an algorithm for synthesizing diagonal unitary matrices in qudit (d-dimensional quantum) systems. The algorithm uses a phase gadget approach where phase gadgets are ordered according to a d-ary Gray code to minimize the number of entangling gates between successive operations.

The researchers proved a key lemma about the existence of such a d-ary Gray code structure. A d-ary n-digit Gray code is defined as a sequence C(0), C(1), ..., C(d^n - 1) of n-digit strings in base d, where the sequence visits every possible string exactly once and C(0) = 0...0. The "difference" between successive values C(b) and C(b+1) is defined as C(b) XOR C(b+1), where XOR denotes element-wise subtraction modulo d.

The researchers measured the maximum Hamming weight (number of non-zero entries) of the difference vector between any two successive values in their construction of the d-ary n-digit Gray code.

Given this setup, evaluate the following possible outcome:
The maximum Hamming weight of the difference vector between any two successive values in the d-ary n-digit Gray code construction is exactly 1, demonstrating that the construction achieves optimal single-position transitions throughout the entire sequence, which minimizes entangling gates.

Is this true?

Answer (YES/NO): YES